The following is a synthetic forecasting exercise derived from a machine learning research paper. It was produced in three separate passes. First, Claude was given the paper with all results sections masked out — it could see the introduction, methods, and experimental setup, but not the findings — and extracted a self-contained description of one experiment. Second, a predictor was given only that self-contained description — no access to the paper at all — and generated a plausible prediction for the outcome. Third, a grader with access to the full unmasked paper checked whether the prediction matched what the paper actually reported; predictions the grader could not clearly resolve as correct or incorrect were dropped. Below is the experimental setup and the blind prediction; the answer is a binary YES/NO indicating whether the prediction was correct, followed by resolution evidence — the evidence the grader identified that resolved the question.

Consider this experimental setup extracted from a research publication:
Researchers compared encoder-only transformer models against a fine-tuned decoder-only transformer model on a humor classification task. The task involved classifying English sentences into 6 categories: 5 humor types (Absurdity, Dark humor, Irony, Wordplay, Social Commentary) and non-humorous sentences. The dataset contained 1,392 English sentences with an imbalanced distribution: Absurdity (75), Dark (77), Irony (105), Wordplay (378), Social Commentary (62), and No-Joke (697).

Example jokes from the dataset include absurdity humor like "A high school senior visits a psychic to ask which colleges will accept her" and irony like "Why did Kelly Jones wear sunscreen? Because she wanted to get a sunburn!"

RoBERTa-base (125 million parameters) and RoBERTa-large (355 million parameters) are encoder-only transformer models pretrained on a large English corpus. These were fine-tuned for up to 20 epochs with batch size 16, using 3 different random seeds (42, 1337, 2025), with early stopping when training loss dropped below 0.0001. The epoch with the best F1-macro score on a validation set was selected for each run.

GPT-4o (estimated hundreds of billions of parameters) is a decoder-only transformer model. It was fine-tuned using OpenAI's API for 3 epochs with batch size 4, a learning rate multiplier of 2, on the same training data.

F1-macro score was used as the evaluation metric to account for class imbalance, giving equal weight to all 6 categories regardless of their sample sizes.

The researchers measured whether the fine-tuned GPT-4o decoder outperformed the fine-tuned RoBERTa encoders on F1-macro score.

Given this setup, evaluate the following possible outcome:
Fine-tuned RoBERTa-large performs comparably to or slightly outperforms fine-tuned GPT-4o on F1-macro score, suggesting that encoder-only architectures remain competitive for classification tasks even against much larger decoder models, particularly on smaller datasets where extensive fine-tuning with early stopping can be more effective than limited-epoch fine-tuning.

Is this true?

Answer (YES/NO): YES